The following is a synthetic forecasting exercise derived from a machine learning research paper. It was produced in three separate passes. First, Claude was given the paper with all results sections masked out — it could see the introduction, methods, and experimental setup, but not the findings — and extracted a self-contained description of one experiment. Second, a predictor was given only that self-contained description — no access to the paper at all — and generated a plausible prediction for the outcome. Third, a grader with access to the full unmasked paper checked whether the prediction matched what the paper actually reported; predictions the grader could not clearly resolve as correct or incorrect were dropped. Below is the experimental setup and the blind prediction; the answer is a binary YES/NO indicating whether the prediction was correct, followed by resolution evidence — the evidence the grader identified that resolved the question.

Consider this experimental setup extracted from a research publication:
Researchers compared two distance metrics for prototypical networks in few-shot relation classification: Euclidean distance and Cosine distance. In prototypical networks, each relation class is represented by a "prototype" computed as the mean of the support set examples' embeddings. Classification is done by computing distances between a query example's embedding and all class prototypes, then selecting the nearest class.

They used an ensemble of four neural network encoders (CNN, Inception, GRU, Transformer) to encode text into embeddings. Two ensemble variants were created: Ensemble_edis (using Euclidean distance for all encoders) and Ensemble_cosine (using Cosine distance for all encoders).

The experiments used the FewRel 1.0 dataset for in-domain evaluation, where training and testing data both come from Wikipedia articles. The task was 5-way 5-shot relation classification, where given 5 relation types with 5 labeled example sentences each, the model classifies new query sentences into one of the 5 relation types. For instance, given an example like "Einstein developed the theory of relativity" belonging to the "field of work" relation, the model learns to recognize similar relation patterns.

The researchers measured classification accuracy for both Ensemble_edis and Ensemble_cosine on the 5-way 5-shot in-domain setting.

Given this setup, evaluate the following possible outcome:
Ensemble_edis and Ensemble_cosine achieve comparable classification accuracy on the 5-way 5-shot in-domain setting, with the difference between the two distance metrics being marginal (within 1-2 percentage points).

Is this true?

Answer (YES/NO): YES